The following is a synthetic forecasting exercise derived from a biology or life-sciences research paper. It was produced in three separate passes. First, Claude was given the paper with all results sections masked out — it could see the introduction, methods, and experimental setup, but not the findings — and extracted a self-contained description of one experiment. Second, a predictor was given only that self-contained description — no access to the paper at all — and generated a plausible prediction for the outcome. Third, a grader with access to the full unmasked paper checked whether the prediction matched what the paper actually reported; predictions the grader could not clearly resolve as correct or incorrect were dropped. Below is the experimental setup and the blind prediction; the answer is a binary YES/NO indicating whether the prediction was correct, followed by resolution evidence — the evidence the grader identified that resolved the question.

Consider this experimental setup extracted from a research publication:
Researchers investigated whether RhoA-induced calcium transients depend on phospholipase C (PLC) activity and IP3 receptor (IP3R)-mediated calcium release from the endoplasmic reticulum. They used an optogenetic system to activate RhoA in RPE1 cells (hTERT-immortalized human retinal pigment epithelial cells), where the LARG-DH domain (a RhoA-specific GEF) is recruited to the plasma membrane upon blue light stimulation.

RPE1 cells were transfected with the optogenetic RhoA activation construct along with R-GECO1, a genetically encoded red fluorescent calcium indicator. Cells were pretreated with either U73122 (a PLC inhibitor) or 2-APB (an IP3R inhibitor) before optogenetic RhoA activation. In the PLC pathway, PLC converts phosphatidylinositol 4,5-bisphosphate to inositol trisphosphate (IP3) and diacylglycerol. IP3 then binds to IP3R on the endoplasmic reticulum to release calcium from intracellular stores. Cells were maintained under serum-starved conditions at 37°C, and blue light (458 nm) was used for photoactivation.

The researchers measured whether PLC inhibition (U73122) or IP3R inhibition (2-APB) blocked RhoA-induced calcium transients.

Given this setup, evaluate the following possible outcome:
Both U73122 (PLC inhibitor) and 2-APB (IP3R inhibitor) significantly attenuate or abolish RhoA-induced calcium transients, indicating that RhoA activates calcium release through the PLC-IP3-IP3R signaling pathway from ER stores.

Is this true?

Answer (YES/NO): YES